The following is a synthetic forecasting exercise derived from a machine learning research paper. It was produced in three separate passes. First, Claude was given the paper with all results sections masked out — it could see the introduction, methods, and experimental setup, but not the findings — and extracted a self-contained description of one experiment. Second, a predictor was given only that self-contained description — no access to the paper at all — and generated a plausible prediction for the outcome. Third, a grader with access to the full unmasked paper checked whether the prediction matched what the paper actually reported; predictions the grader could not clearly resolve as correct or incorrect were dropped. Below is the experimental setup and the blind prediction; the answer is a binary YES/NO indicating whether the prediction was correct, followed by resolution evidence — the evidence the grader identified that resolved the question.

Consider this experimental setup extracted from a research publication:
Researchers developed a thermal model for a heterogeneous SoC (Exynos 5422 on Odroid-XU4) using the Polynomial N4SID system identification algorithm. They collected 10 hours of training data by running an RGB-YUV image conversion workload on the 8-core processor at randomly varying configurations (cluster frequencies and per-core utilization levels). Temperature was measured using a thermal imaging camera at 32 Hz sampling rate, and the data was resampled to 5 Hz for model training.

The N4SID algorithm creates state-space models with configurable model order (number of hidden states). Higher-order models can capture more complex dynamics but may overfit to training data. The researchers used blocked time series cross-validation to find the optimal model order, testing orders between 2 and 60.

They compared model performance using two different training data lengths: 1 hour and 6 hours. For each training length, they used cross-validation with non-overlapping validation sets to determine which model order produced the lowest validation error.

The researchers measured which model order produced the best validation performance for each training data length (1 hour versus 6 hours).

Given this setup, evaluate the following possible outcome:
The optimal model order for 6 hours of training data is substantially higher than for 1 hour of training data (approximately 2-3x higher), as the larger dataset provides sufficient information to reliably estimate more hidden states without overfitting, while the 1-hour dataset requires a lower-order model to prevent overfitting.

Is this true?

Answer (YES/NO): NO